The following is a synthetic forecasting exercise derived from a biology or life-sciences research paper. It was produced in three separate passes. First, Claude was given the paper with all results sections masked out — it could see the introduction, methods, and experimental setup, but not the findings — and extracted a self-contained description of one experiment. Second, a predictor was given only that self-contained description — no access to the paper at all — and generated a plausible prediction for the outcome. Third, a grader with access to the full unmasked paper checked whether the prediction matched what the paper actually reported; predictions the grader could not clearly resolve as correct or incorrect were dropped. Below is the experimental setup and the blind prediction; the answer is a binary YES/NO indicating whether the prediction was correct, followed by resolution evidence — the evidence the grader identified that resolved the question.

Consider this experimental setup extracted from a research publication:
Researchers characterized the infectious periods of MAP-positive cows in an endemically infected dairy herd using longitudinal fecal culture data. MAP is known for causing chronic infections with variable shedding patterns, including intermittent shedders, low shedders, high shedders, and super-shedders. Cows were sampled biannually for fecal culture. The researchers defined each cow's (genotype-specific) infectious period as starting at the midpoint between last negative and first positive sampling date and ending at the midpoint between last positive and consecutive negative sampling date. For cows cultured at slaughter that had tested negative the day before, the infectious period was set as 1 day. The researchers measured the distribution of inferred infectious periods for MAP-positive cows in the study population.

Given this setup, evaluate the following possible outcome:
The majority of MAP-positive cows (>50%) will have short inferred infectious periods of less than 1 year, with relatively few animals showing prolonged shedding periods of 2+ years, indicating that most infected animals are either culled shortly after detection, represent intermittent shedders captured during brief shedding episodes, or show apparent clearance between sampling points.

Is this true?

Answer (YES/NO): YES